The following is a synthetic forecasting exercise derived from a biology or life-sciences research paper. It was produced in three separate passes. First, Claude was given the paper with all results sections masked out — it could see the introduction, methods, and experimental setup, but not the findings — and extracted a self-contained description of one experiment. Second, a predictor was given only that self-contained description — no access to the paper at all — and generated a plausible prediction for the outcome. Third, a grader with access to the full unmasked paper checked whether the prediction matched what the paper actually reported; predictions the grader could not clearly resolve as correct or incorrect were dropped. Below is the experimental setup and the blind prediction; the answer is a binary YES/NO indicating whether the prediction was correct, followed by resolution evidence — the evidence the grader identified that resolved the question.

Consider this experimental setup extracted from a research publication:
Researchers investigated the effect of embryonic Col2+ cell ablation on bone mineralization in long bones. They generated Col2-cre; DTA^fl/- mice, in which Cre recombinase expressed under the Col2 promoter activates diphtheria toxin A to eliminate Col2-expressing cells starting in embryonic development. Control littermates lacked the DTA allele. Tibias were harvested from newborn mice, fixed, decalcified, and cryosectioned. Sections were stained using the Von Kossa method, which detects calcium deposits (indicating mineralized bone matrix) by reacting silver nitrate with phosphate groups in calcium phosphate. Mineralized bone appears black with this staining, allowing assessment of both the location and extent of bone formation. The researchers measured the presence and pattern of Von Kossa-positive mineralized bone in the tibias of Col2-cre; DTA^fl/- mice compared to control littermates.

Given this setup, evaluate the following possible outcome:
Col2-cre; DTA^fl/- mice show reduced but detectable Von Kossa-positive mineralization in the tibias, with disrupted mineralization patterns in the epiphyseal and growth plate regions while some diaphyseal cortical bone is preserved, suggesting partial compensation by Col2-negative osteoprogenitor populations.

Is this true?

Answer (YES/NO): NO